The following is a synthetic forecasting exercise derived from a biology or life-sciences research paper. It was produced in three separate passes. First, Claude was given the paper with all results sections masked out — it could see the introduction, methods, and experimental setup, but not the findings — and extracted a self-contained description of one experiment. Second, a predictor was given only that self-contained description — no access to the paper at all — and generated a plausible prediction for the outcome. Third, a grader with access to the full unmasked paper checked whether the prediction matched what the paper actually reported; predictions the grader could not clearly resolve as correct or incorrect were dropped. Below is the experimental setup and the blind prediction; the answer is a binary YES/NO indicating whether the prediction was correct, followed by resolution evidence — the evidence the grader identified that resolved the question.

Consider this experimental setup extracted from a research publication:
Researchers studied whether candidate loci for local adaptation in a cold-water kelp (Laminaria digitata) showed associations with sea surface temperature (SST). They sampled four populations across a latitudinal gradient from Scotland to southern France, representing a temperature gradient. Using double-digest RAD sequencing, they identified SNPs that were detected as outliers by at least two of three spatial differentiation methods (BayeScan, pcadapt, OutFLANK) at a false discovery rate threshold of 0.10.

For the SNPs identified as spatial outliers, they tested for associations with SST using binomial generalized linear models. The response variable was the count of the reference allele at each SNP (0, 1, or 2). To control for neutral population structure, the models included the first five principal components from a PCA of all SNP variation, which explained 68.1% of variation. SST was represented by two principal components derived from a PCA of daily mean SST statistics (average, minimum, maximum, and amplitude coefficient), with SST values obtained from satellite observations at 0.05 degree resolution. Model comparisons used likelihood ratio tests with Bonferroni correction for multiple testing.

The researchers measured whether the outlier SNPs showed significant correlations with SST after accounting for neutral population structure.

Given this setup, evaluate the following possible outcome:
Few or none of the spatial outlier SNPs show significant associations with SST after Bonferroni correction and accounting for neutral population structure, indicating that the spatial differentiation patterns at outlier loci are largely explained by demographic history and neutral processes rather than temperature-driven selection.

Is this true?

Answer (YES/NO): NO